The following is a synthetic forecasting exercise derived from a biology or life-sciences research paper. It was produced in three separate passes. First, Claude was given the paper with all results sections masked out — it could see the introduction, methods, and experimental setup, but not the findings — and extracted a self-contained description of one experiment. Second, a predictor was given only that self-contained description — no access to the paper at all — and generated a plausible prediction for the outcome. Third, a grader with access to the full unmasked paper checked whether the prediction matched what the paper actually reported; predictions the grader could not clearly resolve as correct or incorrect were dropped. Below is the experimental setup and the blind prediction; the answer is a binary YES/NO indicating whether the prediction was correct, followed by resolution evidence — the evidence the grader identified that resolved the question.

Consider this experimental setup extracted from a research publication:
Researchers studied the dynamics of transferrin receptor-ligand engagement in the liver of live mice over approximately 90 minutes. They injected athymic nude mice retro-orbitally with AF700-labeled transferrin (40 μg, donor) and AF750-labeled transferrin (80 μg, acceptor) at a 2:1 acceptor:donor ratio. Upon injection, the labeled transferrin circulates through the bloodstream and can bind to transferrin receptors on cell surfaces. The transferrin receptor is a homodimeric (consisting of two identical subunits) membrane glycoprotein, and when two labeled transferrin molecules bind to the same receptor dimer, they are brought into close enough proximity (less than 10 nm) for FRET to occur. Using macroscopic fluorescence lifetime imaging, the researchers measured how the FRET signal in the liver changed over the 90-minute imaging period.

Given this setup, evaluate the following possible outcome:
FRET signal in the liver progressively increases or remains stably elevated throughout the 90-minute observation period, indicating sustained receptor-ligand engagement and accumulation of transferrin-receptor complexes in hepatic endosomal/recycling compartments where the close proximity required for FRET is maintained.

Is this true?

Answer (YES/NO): YES